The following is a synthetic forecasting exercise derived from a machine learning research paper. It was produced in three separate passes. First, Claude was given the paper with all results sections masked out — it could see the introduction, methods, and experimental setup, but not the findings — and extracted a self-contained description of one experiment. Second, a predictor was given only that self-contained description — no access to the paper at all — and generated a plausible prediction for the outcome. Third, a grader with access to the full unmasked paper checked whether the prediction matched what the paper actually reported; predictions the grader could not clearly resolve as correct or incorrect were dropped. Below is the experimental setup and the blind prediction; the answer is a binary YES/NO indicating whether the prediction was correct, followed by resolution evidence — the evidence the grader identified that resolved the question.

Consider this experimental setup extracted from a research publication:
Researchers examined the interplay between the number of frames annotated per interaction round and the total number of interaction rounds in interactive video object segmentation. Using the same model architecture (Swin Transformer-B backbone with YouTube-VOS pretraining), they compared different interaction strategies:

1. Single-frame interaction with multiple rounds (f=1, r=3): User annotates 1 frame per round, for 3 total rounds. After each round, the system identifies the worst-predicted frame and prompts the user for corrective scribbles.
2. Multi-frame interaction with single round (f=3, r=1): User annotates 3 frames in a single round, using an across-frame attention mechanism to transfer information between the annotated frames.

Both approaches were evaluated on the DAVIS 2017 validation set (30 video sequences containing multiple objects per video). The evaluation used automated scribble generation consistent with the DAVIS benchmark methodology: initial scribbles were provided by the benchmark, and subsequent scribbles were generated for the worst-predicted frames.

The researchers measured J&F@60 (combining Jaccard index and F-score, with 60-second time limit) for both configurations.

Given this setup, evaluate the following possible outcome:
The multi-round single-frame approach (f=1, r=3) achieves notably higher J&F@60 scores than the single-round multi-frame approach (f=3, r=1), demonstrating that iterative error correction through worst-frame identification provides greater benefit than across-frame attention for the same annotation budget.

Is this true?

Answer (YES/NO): YES